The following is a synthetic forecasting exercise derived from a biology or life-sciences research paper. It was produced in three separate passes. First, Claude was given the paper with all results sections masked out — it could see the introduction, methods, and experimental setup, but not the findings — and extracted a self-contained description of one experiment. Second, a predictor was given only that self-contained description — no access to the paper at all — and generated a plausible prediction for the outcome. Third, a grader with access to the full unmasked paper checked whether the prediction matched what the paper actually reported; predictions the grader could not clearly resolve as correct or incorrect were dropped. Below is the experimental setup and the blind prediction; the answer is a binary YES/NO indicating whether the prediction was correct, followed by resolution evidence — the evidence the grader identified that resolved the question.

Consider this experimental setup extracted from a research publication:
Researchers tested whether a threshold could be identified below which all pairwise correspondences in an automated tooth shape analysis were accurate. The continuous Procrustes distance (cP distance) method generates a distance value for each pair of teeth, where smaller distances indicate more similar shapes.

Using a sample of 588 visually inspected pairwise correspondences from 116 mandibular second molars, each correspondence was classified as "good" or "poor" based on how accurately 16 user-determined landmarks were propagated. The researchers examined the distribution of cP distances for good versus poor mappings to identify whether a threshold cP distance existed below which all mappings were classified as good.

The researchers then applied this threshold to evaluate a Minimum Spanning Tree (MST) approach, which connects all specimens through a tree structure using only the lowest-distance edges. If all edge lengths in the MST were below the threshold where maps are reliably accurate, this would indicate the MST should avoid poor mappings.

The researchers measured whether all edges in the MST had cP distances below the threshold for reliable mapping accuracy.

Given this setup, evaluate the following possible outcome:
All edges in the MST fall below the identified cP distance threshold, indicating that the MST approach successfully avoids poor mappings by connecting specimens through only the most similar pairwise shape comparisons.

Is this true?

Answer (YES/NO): NO